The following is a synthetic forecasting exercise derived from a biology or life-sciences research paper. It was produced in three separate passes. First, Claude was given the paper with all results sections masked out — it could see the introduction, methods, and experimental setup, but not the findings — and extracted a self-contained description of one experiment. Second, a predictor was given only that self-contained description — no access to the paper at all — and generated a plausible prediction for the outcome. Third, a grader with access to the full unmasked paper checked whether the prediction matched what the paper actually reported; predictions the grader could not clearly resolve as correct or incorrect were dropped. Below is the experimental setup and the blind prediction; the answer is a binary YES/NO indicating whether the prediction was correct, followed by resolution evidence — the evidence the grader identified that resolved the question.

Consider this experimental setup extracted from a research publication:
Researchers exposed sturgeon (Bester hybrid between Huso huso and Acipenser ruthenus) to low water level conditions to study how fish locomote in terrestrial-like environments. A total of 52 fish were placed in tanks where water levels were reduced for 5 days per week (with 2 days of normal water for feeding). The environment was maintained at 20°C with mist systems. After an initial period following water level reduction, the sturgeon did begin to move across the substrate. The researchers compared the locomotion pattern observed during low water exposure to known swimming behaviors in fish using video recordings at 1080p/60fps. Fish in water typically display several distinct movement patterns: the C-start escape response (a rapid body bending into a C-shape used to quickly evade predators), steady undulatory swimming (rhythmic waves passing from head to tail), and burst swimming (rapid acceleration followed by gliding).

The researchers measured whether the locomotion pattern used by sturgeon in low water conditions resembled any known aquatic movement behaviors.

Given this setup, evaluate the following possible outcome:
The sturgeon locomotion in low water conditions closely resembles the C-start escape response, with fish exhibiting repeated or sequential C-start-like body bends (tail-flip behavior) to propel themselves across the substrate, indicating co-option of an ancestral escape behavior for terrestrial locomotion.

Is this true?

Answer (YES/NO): YES